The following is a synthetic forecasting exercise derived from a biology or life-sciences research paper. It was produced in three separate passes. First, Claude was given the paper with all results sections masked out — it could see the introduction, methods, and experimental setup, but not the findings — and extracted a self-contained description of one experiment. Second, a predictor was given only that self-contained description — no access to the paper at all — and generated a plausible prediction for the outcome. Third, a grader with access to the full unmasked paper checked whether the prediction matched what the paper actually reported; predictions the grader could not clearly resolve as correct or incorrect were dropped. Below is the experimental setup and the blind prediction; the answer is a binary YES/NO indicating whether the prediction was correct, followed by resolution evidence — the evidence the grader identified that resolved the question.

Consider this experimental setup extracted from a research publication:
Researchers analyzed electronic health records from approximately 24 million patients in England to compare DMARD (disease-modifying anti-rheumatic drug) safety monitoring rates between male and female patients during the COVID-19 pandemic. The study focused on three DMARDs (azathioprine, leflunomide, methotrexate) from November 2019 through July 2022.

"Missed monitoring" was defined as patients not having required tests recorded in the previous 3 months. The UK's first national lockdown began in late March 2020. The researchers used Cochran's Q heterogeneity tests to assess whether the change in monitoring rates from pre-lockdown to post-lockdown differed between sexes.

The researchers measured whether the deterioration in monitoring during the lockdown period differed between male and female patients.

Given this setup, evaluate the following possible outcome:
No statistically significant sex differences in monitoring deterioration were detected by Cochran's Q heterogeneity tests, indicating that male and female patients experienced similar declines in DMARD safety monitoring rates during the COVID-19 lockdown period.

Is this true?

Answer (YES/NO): NO